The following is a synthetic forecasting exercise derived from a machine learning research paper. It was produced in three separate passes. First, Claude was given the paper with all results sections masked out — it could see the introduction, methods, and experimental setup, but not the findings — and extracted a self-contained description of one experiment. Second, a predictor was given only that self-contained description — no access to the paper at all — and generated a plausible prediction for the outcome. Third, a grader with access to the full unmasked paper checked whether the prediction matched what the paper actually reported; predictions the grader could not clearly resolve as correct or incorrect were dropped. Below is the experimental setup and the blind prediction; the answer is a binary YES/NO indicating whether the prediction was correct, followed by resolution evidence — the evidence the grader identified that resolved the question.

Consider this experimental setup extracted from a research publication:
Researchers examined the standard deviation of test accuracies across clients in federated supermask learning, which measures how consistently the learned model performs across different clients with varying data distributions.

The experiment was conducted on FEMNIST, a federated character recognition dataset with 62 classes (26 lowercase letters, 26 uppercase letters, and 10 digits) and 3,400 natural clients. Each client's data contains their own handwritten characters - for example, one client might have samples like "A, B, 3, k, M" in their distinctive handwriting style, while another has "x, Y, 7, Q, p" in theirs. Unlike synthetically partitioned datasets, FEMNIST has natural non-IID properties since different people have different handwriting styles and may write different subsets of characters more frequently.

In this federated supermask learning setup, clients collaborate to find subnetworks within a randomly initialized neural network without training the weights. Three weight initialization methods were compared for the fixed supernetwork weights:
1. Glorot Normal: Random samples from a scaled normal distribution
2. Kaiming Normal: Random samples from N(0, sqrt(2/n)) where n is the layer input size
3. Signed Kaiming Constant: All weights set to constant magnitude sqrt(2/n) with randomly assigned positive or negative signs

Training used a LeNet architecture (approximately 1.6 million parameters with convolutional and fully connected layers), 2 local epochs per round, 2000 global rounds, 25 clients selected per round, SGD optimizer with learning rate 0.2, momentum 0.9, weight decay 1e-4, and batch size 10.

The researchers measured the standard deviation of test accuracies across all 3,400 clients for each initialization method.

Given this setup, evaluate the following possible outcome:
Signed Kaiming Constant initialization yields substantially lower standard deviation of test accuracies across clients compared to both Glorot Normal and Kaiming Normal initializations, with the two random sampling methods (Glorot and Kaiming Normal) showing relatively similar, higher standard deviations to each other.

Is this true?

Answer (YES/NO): NO